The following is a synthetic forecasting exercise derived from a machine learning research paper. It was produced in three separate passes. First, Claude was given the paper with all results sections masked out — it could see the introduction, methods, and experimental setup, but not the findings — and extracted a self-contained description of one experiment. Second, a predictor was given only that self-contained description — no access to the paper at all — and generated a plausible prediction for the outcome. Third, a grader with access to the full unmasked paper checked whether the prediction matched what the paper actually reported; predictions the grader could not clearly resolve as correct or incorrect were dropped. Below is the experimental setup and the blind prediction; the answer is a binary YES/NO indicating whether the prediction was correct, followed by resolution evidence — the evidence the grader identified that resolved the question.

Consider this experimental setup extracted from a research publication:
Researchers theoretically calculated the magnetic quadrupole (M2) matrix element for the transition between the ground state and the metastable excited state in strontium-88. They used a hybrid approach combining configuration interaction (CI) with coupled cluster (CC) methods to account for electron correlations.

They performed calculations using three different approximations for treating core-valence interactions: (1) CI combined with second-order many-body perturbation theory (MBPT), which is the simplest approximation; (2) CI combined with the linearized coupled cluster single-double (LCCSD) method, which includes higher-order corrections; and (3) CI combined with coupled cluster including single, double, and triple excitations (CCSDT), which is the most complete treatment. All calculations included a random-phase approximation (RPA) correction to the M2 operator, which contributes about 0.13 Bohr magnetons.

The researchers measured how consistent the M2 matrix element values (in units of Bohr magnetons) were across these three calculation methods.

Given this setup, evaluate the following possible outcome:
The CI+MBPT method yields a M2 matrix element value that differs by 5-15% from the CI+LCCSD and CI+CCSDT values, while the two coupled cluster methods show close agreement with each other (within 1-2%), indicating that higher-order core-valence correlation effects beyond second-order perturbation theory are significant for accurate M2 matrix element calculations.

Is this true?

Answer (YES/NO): NO